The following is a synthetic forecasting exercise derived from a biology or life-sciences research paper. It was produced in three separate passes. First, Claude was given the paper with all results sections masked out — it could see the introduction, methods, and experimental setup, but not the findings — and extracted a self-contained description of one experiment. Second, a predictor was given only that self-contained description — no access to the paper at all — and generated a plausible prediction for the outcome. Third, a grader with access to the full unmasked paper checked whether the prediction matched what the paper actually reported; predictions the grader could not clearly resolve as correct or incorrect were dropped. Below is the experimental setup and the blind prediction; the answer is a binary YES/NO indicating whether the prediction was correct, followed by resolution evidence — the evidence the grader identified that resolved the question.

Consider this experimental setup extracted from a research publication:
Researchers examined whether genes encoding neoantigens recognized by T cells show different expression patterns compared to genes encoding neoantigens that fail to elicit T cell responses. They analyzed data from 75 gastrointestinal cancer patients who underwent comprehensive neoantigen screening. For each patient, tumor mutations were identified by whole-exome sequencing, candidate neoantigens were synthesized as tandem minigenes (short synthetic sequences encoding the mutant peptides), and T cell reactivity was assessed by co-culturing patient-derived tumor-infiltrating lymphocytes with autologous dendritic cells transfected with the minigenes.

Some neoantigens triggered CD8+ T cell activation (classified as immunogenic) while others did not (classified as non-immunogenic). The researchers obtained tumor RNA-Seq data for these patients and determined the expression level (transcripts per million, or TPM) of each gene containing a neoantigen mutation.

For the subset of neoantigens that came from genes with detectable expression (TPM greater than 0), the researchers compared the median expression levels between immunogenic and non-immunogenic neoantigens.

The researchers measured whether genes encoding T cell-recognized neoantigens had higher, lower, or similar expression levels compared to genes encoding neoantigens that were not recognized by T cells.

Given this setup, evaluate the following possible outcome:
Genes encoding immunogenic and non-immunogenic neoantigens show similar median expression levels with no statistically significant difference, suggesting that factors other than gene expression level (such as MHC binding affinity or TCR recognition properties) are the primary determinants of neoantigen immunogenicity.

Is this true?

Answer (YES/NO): NO